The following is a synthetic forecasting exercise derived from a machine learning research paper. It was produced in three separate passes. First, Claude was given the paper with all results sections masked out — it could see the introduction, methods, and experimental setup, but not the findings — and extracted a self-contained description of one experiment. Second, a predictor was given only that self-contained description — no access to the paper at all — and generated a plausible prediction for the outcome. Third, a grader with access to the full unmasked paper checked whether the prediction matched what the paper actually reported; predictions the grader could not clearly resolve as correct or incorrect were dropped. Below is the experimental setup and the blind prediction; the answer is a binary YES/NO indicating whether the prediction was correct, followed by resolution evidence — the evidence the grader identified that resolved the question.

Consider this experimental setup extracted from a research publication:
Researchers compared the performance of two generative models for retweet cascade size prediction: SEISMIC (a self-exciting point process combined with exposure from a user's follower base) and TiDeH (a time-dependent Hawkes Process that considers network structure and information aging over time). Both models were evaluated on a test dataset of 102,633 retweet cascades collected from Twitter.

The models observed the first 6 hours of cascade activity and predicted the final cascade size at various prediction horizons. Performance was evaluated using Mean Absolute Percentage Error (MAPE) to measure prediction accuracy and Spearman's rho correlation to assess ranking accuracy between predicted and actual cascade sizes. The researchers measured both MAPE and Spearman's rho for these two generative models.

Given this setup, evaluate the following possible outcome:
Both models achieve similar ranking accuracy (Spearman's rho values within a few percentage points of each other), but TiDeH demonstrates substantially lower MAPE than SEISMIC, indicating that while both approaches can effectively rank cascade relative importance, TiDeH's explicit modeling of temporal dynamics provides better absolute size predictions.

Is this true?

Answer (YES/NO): NO